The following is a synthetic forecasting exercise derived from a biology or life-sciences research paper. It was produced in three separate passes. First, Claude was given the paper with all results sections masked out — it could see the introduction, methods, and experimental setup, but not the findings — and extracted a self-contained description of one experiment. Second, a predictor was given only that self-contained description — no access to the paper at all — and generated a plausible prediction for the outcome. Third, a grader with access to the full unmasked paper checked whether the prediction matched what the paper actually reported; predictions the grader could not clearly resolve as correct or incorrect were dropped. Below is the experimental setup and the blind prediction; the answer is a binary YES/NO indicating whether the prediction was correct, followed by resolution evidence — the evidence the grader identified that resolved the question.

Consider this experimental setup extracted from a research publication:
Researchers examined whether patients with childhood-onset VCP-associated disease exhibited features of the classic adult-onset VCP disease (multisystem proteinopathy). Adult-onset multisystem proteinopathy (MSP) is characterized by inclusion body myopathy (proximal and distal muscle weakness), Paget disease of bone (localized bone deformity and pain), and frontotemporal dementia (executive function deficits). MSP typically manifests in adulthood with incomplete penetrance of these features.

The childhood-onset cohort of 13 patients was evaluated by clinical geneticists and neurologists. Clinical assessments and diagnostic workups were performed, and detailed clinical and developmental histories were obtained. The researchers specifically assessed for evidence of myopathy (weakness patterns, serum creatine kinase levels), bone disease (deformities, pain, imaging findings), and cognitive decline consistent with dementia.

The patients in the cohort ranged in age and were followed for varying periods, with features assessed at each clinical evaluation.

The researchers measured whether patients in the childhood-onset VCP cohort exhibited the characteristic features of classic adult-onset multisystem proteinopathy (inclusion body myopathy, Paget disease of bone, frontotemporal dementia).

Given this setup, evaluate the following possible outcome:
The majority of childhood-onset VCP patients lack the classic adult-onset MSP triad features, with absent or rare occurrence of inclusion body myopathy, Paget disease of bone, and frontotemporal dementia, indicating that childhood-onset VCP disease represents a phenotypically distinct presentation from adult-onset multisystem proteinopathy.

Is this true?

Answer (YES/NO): YES